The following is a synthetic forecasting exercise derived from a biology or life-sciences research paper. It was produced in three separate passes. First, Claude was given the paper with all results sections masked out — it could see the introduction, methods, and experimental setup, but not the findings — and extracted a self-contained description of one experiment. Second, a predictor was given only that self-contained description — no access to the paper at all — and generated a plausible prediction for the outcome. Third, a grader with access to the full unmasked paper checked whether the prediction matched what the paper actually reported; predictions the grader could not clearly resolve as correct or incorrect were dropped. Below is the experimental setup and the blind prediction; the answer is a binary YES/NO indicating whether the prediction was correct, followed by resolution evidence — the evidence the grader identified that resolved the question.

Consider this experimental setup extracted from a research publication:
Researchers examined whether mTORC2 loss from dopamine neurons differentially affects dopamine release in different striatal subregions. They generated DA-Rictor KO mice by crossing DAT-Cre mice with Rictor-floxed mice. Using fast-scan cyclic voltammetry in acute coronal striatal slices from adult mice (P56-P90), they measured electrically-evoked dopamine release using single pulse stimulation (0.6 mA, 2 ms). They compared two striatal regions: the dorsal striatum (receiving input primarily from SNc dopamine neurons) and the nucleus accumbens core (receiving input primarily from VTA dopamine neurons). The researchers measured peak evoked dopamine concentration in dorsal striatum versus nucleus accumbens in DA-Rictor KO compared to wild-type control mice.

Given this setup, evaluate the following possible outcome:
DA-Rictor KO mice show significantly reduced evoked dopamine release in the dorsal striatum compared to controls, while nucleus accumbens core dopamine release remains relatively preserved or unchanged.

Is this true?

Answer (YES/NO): NO